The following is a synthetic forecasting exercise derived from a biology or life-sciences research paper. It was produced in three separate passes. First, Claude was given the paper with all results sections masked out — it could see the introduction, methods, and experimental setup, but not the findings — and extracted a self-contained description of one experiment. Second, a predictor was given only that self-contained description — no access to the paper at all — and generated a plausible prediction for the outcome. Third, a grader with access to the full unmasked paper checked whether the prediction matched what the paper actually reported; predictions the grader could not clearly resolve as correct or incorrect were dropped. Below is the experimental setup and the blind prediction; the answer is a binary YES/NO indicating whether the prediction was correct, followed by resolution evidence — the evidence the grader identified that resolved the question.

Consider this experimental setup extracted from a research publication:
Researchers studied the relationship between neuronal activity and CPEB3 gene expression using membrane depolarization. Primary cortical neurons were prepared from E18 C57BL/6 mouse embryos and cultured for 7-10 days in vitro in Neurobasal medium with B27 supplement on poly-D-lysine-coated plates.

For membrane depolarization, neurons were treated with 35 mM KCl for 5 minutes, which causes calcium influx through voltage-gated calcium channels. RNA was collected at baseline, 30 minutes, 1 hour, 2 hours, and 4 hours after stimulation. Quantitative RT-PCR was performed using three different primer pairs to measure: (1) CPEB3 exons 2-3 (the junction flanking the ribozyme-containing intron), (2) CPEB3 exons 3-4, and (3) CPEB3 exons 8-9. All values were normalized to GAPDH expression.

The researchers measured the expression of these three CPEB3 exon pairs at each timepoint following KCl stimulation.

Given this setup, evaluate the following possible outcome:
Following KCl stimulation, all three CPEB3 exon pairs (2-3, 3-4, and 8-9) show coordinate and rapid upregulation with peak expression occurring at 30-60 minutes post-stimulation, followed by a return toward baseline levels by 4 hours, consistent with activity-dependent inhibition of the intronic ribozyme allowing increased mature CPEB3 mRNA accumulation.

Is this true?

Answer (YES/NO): NO